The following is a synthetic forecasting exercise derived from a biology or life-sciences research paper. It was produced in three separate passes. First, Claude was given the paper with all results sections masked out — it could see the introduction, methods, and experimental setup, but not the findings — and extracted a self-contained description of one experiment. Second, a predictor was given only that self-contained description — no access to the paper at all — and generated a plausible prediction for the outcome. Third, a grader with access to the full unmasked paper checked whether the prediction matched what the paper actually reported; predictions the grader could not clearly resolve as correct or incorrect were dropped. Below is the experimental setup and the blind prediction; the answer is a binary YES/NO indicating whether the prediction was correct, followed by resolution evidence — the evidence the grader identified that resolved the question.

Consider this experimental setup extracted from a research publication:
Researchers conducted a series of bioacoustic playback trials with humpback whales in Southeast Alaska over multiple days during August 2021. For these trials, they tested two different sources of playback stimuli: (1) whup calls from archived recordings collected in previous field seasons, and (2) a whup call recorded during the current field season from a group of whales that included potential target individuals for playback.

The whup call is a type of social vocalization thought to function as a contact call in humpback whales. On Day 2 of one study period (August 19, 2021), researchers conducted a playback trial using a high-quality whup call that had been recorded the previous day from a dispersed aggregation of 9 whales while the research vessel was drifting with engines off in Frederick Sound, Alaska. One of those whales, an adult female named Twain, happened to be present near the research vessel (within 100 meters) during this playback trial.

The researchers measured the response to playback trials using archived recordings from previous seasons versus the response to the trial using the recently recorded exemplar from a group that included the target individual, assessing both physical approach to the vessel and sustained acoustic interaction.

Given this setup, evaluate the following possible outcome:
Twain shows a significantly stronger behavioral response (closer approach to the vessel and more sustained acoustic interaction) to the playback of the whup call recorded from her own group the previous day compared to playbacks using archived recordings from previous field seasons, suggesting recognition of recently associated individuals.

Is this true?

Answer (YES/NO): YES